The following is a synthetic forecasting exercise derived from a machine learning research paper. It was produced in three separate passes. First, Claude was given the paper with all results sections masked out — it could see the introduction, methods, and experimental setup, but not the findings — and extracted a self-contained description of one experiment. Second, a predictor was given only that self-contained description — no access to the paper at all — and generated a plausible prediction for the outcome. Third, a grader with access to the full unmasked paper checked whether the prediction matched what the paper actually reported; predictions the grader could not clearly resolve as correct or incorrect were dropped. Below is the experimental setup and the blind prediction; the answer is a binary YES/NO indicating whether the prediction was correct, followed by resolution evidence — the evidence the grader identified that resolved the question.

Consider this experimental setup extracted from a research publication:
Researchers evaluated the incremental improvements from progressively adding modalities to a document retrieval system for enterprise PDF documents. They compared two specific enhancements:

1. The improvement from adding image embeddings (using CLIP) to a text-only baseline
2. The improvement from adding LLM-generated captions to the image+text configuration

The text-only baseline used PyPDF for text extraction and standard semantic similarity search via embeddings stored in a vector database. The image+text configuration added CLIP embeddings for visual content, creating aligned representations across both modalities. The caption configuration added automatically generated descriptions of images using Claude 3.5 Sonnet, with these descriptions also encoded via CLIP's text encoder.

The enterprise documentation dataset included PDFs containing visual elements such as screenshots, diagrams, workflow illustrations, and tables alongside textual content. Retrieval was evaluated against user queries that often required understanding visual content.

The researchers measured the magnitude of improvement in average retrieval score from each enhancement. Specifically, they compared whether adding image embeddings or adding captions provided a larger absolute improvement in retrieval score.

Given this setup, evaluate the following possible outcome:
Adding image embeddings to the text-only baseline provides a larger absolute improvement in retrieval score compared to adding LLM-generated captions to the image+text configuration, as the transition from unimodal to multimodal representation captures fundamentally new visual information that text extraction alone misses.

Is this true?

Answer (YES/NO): NO